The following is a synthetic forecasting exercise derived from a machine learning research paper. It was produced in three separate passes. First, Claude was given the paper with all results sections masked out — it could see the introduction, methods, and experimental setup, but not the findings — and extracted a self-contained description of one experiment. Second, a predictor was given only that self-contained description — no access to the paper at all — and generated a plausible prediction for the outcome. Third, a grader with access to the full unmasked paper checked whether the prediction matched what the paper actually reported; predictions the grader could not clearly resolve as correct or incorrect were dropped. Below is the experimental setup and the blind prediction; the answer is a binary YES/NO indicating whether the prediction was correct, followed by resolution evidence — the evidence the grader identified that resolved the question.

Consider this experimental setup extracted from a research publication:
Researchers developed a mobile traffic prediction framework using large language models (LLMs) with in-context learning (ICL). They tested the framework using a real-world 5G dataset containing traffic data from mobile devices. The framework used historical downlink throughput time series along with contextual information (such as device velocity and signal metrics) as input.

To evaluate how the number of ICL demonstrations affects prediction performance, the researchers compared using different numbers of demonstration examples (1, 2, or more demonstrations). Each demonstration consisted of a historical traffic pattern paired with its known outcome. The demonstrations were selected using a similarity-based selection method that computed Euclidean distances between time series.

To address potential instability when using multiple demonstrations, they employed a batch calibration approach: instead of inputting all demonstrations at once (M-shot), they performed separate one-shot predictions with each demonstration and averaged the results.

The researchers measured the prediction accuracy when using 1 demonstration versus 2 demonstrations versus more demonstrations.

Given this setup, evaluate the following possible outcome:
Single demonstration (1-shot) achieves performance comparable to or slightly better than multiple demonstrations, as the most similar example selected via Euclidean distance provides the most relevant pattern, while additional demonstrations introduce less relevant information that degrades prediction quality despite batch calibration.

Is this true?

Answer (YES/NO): NO